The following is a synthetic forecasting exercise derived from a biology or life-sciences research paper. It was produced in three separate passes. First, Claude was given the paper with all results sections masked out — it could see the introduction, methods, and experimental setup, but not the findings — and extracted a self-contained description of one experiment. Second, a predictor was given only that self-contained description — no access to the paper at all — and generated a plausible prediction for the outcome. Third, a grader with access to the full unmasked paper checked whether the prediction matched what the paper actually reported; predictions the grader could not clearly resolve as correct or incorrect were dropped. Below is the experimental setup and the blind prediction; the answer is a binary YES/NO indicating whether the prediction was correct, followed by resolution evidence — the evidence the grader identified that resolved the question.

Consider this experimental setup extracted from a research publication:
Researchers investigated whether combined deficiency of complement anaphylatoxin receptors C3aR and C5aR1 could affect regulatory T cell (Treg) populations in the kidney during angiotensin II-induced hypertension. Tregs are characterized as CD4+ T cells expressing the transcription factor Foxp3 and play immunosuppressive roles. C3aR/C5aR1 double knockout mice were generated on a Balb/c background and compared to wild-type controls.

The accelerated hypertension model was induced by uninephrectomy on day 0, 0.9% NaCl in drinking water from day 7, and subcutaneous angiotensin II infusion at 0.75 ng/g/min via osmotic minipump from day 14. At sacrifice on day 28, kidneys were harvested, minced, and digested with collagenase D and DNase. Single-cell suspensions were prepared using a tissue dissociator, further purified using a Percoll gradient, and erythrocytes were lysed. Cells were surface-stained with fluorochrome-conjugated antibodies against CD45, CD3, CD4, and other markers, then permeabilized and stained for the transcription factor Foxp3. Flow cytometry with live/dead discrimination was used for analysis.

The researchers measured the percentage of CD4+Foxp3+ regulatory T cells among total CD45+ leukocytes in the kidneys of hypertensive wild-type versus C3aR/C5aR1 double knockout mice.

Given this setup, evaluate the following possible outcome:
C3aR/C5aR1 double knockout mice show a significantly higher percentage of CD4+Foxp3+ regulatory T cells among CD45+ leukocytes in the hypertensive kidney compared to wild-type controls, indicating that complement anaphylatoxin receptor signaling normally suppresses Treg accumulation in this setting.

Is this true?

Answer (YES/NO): NO